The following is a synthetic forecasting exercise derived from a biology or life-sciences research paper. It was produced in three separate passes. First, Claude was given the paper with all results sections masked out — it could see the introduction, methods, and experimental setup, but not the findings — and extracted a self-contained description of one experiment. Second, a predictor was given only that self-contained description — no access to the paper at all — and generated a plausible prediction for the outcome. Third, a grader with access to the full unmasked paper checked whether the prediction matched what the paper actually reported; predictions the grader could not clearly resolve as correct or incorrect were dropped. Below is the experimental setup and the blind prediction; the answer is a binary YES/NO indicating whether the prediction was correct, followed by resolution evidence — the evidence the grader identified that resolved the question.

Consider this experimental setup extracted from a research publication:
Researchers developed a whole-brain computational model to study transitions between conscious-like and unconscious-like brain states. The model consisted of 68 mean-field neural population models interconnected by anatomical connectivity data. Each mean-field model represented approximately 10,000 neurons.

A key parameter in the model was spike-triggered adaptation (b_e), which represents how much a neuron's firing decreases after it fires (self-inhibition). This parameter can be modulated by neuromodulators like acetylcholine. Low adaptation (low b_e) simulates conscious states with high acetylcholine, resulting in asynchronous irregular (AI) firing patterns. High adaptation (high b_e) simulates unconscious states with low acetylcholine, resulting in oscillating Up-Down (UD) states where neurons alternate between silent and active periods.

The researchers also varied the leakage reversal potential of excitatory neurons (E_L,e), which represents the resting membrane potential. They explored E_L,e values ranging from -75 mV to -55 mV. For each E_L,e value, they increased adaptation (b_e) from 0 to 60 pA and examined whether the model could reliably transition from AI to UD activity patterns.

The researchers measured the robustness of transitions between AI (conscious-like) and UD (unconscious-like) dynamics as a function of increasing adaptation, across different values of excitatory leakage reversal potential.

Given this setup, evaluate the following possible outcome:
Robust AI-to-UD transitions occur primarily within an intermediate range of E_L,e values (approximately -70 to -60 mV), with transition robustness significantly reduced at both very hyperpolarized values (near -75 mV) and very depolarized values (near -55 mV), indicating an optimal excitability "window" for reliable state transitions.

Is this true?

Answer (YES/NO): NO